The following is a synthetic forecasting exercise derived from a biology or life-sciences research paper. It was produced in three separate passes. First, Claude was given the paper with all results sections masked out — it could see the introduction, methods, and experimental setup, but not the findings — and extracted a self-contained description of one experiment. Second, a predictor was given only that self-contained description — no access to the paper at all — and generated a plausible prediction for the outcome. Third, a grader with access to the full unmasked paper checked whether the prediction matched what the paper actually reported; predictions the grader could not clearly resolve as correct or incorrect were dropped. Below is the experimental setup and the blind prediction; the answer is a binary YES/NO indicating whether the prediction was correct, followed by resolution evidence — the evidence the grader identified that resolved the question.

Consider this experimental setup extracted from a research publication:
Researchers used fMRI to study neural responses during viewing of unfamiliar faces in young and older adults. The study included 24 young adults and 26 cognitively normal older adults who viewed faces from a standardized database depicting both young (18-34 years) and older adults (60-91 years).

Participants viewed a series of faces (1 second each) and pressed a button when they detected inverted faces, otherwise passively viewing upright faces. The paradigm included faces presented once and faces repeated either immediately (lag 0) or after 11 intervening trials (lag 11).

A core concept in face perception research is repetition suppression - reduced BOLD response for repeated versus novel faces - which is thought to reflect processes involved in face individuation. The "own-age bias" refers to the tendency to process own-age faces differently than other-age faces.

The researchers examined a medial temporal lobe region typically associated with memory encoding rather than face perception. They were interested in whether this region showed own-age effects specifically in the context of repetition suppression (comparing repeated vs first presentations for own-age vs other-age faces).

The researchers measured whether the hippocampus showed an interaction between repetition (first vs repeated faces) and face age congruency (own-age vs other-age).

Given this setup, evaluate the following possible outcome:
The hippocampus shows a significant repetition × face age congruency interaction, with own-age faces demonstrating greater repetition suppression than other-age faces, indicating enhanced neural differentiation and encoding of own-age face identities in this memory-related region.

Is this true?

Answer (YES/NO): NO